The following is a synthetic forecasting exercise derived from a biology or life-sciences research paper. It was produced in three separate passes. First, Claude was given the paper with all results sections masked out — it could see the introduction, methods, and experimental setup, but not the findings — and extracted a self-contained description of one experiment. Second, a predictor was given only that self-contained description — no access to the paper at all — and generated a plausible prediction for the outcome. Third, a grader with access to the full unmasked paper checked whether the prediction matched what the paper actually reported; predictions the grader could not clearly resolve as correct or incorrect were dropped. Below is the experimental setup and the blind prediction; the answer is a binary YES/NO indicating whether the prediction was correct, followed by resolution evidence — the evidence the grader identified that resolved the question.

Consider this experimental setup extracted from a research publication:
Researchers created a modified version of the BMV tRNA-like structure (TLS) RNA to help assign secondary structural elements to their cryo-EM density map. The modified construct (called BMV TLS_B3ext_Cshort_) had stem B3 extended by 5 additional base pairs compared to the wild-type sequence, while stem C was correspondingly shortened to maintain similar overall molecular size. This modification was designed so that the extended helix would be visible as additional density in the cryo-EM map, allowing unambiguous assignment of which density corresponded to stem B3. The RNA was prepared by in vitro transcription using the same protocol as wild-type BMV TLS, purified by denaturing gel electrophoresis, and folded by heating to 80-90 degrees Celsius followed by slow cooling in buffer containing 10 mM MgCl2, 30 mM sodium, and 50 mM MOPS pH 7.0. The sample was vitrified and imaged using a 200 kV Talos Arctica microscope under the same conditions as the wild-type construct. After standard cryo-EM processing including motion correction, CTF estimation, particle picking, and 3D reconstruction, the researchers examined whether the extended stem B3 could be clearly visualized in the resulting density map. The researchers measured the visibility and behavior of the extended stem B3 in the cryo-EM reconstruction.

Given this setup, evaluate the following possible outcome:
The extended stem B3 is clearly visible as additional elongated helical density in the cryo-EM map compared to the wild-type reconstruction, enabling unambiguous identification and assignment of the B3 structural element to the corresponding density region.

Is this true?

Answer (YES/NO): NO